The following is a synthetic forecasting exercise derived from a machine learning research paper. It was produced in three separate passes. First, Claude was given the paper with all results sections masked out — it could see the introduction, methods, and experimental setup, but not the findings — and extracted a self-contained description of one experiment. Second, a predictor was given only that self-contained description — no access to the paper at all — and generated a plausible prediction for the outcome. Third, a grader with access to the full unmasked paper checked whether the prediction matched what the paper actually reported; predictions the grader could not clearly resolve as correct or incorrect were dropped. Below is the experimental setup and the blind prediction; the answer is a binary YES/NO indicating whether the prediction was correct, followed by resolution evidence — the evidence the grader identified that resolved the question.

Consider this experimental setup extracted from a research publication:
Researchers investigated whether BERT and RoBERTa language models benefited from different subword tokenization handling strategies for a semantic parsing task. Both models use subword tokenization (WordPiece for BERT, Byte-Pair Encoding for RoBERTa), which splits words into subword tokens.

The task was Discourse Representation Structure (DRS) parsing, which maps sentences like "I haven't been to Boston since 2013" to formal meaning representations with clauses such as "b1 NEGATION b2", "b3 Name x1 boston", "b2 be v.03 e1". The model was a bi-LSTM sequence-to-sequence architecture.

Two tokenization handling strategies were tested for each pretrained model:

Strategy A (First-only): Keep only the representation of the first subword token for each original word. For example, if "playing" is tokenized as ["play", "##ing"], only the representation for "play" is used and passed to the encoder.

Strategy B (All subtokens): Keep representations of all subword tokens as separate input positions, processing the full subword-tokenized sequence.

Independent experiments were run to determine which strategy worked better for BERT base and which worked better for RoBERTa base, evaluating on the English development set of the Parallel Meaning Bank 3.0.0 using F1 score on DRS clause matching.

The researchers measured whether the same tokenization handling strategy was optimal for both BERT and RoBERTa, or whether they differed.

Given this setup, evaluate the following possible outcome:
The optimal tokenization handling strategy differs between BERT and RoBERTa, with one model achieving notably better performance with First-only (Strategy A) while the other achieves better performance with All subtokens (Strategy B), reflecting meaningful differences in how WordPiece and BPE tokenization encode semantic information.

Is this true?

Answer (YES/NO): YES